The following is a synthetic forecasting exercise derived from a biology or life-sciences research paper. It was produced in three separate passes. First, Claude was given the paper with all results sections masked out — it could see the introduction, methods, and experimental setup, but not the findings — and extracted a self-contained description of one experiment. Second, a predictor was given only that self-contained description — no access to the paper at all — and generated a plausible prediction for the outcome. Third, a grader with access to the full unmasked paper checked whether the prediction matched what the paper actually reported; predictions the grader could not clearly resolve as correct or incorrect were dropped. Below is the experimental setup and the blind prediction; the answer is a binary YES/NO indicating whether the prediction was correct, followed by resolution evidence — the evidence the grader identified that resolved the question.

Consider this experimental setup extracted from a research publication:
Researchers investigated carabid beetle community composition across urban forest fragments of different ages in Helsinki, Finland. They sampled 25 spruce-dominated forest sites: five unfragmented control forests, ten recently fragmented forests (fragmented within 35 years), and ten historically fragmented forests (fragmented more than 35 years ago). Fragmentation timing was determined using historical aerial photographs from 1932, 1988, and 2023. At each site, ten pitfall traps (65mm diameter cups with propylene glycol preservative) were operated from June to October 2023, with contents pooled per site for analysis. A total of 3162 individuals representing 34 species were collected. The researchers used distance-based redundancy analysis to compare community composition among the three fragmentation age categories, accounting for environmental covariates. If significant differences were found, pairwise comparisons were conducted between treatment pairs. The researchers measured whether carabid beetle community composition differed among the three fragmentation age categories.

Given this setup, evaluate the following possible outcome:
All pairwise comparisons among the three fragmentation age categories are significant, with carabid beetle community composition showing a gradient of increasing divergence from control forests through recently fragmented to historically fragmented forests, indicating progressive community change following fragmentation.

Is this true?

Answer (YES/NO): NO